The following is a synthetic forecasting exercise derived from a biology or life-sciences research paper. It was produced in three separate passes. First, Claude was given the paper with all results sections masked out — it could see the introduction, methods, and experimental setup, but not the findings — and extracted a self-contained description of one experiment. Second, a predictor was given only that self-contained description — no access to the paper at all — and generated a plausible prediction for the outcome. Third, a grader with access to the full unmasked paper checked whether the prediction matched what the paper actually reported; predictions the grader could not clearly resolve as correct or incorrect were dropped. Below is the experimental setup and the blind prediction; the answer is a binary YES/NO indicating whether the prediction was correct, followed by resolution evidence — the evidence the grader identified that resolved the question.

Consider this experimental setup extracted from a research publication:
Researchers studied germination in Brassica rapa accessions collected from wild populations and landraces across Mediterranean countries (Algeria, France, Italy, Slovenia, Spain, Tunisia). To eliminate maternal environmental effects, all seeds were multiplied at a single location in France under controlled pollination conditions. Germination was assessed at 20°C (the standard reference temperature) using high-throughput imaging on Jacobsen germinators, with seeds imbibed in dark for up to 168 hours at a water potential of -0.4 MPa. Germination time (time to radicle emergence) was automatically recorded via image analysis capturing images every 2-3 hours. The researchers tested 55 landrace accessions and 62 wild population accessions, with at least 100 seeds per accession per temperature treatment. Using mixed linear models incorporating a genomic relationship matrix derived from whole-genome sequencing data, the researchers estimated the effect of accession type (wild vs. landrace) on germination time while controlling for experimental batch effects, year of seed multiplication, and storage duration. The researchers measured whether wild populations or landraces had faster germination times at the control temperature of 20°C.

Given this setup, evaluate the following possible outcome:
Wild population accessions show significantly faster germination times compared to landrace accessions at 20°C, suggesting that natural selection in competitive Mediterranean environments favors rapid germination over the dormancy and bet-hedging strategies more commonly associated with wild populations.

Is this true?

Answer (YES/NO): NO